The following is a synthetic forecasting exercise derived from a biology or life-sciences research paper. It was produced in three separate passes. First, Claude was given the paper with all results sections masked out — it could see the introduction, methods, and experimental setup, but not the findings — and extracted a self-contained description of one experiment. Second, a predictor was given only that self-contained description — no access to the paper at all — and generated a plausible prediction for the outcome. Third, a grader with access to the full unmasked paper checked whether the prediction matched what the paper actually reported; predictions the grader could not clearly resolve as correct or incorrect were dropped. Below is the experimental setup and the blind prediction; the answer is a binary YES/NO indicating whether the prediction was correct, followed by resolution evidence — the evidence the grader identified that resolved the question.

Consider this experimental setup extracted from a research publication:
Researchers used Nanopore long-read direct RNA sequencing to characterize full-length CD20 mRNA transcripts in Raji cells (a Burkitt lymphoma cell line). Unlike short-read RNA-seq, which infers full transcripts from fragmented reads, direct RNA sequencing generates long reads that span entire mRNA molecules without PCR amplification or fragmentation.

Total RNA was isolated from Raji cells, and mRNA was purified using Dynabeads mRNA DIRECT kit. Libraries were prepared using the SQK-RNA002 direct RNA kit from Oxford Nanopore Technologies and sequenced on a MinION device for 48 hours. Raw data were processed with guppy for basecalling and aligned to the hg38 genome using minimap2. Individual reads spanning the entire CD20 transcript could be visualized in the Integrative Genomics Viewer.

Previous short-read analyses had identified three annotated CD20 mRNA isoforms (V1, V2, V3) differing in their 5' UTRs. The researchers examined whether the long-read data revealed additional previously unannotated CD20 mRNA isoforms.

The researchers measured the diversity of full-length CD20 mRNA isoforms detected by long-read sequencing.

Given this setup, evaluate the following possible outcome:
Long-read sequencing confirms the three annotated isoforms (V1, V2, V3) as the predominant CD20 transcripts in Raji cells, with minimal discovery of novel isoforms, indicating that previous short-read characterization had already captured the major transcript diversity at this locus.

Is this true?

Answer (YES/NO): YES